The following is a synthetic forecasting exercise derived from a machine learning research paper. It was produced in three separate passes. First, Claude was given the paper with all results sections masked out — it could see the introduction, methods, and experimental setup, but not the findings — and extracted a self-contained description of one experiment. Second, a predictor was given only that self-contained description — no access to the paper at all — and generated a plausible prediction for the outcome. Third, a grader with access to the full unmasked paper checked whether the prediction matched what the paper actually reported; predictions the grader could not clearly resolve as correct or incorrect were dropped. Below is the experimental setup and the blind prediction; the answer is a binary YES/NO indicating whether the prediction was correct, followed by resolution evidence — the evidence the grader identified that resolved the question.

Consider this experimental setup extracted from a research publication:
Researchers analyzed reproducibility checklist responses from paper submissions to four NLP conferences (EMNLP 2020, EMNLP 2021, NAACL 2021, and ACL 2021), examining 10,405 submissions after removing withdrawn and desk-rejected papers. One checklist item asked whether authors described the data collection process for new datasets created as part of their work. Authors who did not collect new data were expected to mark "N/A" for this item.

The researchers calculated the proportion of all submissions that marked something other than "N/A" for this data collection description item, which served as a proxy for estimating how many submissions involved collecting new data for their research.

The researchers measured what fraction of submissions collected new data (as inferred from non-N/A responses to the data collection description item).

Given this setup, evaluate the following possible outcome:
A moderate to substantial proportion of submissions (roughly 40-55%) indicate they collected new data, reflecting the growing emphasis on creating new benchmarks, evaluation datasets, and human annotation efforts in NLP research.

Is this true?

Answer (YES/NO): YES